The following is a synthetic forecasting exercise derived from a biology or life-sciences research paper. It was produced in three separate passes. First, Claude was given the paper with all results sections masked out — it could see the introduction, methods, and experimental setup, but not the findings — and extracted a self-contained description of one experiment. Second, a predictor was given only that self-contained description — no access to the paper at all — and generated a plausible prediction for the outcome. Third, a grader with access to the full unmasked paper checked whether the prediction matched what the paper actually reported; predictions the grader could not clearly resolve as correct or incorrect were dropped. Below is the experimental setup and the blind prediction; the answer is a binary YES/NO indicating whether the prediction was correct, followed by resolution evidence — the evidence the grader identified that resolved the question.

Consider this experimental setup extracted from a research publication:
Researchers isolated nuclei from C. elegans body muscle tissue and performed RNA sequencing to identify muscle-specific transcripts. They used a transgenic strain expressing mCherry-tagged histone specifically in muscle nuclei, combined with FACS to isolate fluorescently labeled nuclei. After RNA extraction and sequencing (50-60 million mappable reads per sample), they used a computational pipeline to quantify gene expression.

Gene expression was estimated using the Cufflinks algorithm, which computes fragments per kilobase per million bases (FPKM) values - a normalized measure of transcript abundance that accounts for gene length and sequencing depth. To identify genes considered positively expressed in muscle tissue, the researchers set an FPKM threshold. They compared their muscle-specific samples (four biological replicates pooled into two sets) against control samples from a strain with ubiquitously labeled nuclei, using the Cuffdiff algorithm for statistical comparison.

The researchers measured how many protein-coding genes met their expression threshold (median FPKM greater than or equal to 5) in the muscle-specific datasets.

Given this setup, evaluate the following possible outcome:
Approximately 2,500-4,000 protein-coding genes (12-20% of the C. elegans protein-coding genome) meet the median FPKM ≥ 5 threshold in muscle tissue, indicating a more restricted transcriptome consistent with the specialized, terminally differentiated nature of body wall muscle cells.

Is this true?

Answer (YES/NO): YES